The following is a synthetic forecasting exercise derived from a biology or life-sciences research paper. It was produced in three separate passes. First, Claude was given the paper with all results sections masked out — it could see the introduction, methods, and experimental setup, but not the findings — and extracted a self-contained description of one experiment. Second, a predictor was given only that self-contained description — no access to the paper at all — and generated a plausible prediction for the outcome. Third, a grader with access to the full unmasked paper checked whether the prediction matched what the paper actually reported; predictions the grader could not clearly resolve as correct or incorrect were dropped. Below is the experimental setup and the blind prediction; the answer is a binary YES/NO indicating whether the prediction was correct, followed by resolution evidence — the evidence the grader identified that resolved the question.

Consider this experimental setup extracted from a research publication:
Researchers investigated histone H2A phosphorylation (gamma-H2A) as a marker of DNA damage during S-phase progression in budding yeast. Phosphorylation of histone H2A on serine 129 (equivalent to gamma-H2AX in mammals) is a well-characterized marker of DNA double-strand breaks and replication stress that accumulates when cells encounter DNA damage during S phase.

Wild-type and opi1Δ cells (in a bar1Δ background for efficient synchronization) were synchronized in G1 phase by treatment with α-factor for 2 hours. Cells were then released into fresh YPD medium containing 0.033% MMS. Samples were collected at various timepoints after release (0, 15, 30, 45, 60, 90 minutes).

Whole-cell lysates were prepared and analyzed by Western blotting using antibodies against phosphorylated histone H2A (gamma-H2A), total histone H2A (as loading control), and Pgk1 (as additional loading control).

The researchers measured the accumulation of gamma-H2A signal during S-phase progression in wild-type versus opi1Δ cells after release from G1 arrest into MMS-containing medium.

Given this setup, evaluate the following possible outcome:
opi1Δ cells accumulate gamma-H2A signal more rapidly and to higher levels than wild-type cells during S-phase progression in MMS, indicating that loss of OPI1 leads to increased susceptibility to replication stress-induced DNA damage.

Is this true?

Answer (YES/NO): NO